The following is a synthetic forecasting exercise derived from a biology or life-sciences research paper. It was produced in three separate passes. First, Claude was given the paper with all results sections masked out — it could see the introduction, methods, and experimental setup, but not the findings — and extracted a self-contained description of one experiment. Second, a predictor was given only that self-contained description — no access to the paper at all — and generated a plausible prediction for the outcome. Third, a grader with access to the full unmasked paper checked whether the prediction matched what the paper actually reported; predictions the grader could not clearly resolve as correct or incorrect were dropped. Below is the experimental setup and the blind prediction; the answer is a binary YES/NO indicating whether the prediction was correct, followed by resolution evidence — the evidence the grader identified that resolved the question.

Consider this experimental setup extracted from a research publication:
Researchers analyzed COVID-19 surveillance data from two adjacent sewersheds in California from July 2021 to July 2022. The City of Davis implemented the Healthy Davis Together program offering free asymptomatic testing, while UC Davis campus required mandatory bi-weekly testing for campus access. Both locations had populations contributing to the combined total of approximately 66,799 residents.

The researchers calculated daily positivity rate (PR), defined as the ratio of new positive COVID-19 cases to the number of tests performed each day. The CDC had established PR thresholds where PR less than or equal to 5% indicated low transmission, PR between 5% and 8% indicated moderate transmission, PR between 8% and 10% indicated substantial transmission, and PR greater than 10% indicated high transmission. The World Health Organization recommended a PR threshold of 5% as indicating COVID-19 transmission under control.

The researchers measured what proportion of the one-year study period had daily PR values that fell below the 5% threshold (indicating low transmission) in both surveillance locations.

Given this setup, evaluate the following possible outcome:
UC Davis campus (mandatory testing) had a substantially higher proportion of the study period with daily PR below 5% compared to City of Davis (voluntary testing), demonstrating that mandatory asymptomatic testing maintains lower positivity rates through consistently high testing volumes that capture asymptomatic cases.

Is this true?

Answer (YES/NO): YES